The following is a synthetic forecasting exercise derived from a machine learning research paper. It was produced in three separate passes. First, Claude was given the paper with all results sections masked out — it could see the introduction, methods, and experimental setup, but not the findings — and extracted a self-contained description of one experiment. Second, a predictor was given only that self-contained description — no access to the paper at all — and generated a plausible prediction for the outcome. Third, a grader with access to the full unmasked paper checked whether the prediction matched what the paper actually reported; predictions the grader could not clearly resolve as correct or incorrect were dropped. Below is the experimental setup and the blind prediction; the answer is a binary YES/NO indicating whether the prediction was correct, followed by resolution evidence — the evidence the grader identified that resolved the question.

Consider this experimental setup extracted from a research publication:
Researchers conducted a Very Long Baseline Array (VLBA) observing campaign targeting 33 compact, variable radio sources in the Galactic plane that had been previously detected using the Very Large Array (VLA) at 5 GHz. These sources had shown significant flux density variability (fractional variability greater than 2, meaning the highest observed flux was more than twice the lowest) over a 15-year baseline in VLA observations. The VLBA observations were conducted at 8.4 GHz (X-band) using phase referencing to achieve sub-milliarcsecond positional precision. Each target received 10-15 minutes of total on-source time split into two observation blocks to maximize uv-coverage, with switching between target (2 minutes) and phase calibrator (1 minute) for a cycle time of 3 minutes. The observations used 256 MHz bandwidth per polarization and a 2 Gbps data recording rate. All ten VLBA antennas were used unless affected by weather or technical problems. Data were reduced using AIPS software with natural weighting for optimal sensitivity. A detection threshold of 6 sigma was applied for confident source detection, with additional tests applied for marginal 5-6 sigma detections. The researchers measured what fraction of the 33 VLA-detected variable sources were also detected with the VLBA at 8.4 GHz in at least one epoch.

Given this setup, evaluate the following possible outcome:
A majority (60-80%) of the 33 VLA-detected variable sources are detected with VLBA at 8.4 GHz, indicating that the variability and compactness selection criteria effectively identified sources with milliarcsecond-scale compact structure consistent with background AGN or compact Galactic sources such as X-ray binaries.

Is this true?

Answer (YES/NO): NO